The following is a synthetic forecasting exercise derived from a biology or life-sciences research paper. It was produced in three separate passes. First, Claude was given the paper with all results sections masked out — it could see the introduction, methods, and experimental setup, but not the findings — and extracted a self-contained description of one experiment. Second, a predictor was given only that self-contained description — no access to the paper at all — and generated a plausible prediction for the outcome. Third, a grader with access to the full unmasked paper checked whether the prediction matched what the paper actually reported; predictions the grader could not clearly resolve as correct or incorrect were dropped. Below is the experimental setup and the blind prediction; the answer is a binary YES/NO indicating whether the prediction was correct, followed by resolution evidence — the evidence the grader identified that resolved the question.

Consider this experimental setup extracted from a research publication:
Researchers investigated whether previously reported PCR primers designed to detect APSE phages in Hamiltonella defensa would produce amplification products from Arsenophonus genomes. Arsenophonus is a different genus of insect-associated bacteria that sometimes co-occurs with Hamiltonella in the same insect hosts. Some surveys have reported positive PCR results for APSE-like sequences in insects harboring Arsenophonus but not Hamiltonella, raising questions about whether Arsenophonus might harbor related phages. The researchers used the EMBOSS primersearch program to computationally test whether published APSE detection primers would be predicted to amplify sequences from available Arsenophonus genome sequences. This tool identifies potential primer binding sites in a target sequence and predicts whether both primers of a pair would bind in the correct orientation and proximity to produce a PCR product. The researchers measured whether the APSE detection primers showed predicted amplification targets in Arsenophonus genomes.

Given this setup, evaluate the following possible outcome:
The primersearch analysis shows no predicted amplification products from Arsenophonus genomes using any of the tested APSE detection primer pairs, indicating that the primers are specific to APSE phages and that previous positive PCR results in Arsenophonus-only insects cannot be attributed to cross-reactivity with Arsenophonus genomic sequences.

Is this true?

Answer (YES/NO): NO